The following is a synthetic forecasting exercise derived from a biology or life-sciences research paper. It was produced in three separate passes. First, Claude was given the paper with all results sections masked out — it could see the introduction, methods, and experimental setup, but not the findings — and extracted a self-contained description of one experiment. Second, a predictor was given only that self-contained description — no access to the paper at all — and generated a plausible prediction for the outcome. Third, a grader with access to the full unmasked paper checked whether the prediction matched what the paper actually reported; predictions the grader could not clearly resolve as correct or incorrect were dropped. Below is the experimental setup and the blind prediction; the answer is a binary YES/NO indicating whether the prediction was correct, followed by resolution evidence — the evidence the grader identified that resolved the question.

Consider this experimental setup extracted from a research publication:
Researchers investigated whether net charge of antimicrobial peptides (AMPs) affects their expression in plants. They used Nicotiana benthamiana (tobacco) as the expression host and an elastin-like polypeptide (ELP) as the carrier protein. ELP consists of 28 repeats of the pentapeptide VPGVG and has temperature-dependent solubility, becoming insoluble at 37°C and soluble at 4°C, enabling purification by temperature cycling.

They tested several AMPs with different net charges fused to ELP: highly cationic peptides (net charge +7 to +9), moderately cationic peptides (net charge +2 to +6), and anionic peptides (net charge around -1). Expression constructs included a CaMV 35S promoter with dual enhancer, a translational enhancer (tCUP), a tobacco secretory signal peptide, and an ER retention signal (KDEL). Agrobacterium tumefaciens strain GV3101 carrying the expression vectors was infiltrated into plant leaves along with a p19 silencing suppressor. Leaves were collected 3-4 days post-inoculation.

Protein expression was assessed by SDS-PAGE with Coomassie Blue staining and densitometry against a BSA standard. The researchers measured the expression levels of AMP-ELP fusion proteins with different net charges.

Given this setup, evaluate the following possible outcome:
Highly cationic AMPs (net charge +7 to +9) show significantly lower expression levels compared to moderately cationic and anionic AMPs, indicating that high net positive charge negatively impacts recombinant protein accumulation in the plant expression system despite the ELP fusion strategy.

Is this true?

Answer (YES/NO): NO